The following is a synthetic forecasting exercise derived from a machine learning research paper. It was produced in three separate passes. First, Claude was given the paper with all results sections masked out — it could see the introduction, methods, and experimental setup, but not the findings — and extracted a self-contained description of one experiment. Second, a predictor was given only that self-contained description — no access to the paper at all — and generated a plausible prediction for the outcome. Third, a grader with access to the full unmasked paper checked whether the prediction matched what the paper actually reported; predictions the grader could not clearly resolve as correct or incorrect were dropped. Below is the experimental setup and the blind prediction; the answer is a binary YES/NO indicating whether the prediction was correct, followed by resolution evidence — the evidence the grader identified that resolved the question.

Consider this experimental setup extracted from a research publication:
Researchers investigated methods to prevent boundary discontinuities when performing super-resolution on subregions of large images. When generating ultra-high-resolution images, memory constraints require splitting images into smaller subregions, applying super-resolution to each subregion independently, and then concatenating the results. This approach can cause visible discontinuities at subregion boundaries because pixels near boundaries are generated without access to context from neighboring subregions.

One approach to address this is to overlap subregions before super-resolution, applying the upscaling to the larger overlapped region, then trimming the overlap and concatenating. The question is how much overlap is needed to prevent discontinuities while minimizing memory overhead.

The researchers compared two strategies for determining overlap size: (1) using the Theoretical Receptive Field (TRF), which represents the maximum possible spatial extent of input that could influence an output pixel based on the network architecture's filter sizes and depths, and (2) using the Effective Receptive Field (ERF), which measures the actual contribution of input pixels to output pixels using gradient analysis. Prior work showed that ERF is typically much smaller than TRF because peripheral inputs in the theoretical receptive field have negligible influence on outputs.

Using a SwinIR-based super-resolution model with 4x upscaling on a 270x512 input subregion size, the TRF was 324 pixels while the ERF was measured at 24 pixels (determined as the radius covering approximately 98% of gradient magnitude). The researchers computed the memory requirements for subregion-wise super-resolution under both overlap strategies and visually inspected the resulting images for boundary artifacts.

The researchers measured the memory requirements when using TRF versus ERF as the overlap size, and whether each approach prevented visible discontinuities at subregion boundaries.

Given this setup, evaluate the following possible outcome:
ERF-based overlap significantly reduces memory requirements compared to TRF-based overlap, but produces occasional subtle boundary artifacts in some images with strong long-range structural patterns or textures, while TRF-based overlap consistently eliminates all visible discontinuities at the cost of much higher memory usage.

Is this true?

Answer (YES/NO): NO